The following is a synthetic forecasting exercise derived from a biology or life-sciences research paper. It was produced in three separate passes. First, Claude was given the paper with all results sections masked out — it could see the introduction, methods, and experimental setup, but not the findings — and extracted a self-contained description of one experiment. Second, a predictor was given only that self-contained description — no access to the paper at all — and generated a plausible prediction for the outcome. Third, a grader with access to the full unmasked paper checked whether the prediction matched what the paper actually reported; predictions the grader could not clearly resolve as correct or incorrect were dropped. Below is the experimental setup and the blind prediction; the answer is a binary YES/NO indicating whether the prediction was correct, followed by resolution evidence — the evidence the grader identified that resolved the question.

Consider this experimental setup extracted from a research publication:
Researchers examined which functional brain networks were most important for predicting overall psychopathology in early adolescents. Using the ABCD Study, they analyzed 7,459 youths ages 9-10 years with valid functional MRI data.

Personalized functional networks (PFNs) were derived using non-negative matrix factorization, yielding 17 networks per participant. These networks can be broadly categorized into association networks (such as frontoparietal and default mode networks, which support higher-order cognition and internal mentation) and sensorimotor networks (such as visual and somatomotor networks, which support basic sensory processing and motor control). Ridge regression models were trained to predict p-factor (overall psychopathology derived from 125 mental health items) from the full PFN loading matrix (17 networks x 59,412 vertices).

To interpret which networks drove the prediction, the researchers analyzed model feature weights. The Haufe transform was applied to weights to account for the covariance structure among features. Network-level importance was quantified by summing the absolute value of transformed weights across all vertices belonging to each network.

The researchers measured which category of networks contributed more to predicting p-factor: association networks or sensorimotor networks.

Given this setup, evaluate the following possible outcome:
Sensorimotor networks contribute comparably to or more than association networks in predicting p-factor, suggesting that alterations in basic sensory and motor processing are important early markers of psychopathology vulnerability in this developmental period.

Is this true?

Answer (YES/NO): NO